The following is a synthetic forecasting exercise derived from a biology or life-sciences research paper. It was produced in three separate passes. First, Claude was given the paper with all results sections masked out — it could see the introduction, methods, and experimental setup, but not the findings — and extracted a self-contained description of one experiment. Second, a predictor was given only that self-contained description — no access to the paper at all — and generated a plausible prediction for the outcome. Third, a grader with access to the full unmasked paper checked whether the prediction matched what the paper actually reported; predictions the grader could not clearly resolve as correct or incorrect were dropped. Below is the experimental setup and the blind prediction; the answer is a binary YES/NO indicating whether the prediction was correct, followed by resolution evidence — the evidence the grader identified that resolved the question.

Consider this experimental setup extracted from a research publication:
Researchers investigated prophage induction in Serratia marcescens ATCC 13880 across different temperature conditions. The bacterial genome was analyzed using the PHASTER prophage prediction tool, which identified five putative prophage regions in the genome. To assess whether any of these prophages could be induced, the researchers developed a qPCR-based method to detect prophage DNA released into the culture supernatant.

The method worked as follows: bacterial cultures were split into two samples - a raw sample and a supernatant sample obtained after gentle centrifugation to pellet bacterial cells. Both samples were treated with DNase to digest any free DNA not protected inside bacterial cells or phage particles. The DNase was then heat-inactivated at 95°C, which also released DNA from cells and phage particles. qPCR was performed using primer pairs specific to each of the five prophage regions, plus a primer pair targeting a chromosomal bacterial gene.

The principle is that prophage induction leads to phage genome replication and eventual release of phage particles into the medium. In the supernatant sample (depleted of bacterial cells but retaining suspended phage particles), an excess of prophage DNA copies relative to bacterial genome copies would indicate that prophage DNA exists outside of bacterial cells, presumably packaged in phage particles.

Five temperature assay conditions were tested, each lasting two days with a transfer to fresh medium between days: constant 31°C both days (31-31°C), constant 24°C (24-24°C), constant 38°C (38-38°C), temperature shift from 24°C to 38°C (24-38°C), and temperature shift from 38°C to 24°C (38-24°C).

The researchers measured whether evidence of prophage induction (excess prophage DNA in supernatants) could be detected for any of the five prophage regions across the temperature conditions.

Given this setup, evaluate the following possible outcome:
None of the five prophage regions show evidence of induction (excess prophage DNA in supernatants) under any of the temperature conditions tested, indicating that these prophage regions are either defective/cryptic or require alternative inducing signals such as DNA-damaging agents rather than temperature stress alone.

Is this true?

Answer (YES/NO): NO